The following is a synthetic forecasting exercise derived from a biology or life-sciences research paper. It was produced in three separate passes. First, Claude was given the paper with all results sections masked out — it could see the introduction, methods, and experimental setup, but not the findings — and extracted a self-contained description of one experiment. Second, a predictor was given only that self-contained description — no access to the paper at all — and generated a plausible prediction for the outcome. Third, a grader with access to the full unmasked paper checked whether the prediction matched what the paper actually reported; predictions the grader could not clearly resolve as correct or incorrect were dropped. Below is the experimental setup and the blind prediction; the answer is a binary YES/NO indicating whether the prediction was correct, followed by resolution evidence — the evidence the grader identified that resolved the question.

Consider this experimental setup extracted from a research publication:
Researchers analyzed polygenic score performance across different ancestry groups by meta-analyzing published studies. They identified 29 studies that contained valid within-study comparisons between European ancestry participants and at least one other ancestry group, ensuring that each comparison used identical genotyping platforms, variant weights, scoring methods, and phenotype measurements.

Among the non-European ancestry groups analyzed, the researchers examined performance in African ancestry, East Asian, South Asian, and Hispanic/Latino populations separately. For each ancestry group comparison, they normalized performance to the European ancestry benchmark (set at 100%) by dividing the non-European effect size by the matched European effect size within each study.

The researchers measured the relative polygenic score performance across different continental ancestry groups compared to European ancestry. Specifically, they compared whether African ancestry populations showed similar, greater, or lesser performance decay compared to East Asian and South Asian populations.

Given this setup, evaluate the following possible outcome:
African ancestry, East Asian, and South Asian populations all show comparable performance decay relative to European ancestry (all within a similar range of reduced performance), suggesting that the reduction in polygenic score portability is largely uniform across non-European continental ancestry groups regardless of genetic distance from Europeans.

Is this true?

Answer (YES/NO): NO